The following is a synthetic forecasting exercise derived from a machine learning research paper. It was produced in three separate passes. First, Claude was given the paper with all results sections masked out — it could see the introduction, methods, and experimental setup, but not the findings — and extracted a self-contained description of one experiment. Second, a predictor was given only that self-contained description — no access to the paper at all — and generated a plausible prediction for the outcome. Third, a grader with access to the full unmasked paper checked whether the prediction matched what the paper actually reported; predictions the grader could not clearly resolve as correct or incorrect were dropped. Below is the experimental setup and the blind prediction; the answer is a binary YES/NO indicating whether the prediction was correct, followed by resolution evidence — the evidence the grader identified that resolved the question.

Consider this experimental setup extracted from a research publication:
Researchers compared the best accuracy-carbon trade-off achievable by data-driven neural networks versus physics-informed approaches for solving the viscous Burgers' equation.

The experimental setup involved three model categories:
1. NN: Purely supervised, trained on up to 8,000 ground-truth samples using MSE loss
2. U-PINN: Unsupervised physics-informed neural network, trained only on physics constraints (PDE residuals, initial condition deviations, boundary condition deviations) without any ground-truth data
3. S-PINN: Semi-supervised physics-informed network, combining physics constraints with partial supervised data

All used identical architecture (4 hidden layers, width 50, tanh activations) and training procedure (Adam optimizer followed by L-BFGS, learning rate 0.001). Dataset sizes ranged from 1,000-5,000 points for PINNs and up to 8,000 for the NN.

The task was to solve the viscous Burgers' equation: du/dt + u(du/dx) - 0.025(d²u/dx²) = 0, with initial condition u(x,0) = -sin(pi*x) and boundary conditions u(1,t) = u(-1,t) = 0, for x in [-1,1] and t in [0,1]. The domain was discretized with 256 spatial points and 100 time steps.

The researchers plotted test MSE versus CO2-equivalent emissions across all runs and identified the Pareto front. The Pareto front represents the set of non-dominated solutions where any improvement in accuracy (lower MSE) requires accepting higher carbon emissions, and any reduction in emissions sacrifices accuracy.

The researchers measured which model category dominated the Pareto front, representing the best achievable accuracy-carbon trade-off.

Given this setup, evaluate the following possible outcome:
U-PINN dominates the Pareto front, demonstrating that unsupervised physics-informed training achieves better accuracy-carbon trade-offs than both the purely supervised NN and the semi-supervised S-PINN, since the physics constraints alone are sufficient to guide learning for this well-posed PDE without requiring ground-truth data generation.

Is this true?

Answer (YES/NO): NO